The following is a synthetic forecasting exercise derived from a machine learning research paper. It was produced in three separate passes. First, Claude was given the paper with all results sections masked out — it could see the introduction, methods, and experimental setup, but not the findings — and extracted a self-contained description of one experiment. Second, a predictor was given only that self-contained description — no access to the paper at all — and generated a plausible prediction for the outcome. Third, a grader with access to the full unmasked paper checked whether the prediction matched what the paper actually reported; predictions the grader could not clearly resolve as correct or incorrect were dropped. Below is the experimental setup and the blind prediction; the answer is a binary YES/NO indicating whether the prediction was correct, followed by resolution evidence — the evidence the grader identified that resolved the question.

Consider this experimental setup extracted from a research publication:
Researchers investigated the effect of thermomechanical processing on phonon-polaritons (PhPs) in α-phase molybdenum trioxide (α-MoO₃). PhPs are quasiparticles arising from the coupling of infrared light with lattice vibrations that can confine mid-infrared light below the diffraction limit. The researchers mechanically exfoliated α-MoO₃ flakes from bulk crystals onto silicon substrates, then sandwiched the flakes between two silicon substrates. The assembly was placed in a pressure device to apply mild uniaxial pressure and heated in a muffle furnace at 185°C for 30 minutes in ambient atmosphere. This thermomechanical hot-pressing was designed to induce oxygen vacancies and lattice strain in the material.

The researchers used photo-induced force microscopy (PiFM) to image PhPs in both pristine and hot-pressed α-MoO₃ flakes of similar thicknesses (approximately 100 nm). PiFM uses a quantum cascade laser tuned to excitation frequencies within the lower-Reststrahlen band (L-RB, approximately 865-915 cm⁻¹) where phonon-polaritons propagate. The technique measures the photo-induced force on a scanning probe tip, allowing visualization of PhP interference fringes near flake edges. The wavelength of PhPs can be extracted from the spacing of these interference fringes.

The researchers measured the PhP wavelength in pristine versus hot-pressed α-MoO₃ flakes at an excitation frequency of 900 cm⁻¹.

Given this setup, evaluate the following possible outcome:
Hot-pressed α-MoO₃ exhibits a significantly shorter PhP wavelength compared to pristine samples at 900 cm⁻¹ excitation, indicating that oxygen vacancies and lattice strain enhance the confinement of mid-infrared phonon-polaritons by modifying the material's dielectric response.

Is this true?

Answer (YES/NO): NO